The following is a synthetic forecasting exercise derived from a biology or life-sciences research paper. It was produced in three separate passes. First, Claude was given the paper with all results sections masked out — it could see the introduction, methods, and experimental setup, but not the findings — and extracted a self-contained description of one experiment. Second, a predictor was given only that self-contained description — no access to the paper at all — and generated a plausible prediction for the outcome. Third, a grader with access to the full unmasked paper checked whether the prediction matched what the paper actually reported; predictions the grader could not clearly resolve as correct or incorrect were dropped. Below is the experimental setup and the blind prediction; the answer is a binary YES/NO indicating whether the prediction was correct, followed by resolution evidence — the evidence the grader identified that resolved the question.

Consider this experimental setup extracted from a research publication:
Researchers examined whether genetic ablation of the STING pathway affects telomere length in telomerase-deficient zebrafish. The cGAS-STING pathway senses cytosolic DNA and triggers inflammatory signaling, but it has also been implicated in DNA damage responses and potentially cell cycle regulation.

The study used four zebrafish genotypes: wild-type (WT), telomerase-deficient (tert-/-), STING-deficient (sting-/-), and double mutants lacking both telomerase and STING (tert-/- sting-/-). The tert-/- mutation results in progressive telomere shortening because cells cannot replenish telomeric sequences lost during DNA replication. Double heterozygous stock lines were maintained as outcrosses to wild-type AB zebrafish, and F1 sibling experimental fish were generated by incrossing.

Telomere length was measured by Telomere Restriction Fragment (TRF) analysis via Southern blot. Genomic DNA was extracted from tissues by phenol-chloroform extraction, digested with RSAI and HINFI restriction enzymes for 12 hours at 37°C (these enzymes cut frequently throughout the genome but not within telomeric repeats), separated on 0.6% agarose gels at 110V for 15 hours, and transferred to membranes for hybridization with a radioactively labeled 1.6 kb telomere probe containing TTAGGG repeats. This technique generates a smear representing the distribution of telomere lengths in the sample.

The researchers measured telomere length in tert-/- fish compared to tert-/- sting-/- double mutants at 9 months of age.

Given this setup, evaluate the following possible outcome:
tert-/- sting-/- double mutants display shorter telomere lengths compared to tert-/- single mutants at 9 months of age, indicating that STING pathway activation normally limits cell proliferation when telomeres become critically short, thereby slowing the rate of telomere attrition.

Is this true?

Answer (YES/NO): NO